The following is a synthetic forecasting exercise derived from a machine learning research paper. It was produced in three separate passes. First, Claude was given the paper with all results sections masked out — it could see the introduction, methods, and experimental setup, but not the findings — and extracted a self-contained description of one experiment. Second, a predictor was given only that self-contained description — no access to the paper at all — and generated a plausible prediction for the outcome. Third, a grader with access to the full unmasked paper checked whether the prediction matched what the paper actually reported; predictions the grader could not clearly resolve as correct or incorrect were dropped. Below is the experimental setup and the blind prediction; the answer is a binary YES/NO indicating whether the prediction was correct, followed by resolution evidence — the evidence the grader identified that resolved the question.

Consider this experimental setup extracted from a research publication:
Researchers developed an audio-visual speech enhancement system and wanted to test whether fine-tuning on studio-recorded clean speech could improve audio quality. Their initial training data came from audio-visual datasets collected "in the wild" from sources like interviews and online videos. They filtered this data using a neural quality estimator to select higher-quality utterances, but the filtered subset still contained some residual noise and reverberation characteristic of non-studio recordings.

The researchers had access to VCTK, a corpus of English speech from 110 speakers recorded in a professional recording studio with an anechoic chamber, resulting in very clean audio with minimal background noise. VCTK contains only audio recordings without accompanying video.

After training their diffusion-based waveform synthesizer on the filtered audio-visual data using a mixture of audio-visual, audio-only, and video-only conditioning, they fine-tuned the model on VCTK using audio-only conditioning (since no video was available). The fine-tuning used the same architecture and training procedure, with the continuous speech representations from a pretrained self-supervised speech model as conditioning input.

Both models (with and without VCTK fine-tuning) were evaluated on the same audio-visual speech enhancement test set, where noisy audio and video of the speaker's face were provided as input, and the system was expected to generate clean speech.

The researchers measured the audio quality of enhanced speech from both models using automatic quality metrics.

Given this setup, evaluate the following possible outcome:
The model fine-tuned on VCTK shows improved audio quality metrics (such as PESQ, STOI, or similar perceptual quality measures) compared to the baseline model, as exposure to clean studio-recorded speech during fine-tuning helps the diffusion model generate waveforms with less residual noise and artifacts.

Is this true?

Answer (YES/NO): YES